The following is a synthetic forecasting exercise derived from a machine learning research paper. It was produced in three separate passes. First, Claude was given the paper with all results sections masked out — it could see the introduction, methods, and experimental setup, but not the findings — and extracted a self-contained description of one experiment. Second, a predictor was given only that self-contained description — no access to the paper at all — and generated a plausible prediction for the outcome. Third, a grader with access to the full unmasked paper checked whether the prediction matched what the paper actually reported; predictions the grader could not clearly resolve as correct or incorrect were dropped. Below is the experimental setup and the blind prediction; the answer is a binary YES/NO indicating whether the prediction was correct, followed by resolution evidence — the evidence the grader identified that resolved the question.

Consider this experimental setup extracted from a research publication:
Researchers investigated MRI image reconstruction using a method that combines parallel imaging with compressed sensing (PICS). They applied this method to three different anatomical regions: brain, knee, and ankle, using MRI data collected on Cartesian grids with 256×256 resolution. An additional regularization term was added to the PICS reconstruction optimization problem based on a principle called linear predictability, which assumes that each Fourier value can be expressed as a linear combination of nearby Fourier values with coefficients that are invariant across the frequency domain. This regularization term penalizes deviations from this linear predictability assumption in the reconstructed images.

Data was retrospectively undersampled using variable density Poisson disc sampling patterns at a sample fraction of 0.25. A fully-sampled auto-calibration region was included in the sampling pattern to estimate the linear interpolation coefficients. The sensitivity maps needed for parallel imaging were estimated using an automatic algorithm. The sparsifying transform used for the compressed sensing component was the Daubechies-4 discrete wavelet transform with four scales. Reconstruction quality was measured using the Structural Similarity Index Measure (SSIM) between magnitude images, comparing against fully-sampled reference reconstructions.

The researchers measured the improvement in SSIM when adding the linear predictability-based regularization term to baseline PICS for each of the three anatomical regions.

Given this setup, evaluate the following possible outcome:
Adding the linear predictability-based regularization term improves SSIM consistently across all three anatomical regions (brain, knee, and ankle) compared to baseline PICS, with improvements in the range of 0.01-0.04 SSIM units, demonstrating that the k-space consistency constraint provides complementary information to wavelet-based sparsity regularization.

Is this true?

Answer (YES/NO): NO